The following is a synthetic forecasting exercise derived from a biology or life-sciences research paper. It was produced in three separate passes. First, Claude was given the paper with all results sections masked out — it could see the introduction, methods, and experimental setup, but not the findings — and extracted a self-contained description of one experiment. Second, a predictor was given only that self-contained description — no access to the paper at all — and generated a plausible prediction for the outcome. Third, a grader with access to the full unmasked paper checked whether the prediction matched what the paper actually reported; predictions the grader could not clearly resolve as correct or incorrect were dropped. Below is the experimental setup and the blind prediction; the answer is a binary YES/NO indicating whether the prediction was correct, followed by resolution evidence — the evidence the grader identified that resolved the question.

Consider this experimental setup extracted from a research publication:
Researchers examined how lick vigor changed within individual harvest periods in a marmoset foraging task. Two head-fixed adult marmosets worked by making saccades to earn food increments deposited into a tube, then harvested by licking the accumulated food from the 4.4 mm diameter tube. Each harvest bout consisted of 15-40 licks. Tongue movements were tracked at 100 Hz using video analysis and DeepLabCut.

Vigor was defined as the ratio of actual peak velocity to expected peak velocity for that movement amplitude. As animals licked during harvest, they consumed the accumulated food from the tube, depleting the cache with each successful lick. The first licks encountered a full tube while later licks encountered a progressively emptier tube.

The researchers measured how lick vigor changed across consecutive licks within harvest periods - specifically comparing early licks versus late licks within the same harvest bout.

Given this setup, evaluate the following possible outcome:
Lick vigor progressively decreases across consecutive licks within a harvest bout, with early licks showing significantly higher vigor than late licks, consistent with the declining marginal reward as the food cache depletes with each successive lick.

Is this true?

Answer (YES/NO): NO